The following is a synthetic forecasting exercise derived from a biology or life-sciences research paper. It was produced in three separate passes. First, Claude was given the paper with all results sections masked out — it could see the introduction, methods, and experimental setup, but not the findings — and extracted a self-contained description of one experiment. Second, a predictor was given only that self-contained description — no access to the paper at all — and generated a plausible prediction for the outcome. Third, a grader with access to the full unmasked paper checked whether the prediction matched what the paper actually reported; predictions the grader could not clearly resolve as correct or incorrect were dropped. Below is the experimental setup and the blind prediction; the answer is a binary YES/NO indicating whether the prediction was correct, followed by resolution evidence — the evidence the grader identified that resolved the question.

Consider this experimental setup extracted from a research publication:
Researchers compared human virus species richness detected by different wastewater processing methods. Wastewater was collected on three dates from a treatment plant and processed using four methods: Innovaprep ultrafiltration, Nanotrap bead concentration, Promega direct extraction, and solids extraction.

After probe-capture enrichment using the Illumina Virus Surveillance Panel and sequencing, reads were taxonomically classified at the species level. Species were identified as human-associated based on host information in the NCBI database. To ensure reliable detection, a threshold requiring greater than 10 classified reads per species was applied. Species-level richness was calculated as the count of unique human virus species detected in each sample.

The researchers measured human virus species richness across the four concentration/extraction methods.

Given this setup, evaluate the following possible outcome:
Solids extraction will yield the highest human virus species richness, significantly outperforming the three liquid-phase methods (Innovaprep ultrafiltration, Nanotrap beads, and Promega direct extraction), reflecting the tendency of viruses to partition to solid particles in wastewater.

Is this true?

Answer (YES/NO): NO